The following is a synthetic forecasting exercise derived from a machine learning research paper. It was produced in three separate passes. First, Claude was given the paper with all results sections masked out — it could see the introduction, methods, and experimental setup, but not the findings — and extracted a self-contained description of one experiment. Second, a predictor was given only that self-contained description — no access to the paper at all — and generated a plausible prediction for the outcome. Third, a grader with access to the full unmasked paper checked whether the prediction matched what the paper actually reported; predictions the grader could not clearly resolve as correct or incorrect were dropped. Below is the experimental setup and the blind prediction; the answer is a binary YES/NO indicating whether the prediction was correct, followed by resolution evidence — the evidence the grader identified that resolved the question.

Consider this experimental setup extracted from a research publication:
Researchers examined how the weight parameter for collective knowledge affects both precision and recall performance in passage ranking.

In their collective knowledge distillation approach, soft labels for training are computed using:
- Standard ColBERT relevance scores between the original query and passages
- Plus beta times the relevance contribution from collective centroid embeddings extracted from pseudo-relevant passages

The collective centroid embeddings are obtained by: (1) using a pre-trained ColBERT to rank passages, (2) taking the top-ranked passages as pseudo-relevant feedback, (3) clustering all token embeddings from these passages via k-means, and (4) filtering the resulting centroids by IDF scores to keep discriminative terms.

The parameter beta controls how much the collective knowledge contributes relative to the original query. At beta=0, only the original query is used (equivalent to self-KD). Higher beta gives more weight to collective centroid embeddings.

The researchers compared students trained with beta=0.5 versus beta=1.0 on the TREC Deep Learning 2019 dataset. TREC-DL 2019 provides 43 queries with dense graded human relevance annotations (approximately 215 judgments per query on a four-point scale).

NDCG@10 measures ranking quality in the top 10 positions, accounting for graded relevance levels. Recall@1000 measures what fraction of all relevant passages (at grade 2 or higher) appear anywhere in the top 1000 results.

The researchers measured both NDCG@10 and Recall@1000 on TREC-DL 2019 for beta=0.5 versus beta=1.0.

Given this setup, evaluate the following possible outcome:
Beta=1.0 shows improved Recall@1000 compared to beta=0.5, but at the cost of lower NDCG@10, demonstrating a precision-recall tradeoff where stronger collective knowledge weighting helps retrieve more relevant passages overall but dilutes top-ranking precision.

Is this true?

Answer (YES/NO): NO